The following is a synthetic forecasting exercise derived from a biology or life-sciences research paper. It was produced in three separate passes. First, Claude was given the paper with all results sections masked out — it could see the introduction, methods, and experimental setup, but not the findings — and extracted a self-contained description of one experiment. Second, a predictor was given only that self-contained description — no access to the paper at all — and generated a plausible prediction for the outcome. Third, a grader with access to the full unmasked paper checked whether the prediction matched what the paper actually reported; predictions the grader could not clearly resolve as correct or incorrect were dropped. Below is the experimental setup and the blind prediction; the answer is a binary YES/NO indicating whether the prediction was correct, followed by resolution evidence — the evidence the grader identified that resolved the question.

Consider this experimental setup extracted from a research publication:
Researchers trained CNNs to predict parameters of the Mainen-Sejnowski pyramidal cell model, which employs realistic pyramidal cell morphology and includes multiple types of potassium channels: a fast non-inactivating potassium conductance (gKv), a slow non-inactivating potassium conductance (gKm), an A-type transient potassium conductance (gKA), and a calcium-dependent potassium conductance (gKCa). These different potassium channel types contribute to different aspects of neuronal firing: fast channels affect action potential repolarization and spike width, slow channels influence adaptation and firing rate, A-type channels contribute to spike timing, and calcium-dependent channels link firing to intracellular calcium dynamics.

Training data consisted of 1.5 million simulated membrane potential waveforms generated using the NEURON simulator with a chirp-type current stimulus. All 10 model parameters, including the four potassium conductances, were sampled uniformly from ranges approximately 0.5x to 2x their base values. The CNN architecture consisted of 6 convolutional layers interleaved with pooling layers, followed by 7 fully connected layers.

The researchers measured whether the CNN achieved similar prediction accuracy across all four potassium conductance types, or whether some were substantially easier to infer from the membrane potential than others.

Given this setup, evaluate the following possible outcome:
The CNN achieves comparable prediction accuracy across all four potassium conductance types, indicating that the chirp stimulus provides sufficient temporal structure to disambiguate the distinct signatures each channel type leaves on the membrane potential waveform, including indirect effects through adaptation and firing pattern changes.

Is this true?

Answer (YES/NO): NO